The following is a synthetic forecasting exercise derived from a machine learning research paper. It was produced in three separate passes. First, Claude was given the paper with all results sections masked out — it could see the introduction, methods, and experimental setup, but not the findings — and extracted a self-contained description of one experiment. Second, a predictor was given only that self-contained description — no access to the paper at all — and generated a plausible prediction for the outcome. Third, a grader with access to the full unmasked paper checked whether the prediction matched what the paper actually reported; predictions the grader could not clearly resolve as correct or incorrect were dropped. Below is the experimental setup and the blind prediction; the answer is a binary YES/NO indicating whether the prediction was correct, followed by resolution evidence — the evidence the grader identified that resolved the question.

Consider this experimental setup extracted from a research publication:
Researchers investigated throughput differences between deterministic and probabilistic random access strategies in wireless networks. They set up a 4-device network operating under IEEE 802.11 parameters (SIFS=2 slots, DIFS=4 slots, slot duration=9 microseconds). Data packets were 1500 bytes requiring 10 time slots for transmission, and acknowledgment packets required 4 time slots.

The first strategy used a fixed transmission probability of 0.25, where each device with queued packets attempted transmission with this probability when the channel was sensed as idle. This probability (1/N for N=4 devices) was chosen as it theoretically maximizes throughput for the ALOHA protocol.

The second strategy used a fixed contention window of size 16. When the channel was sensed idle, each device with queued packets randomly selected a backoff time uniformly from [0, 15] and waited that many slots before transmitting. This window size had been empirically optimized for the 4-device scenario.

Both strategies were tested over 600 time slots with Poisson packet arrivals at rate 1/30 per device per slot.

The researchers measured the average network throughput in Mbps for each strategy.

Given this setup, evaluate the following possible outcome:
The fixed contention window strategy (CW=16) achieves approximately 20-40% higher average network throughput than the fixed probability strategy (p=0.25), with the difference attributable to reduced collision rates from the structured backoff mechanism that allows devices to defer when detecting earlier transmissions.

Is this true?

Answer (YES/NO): YES